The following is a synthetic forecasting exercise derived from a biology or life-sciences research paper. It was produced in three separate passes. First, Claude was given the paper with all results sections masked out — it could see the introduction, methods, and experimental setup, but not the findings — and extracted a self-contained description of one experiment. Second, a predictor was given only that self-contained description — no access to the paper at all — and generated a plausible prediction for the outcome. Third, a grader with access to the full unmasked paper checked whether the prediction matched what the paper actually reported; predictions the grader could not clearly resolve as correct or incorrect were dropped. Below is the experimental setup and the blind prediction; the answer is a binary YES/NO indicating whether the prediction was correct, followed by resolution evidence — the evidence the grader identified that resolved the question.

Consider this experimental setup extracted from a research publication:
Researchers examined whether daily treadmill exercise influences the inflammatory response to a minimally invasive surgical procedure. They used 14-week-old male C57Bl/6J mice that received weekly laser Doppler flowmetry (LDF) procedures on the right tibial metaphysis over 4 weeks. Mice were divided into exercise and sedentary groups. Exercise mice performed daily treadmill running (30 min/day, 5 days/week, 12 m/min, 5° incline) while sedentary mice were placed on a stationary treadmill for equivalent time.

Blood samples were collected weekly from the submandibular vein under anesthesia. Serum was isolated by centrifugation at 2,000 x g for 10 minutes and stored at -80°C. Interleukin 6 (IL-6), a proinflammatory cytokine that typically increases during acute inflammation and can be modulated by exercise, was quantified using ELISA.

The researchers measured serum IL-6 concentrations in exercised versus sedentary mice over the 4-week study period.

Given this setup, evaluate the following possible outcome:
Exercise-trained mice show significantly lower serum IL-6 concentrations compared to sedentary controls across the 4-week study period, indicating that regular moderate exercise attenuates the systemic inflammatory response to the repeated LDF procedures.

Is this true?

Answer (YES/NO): NO